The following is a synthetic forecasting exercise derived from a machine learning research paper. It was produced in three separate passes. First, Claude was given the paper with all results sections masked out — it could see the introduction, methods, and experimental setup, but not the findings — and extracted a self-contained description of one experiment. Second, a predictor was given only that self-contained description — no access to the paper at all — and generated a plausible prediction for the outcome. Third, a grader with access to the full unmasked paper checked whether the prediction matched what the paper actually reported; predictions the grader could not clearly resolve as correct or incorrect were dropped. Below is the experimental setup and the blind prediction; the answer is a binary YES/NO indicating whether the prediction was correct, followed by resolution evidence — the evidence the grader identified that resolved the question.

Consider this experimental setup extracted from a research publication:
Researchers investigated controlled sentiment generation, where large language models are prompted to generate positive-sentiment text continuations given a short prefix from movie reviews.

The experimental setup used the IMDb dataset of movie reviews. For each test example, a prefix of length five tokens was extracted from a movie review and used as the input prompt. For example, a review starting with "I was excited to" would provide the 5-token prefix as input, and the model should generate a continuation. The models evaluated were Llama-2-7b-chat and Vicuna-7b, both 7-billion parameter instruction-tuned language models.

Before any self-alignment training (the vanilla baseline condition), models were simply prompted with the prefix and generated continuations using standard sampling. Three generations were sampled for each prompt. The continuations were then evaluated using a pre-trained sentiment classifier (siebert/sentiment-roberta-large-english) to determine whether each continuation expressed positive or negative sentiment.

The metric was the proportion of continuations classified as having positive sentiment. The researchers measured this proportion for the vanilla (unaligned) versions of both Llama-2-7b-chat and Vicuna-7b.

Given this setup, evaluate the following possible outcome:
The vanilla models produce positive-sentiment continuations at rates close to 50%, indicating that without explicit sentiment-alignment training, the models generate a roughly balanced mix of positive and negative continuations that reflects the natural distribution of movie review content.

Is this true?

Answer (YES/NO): NO